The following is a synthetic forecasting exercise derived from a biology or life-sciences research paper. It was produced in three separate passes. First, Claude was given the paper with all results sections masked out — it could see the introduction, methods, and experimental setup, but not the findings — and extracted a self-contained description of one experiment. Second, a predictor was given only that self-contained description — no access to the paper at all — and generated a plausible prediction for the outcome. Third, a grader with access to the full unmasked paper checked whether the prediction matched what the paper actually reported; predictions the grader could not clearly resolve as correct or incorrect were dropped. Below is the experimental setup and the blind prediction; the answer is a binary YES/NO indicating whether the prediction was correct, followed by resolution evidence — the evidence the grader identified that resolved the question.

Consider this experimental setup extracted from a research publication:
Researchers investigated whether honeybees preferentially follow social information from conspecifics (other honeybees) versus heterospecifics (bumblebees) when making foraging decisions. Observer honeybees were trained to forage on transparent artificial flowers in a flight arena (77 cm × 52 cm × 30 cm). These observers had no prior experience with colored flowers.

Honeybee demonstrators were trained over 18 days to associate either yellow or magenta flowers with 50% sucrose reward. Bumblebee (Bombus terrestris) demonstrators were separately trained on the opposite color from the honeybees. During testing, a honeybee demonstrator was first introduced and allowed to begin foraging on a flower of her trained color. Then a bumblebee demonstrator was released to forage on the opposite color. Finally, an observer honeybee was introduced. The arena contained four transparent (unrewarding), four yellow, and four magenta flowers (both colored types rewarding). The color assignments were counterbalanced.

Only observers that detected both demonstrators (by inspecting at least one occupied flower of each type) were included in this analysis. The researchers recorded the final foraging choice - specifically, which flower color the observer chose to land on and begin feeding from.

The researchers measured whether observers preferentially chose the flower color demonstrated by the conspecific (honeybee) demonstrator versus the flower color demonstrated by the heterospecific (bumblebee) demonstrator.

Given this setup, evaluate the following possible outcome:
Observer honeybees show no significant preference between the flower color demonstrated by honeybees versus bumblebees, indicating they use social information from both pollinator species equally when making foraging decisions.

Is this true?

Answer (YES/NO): NO